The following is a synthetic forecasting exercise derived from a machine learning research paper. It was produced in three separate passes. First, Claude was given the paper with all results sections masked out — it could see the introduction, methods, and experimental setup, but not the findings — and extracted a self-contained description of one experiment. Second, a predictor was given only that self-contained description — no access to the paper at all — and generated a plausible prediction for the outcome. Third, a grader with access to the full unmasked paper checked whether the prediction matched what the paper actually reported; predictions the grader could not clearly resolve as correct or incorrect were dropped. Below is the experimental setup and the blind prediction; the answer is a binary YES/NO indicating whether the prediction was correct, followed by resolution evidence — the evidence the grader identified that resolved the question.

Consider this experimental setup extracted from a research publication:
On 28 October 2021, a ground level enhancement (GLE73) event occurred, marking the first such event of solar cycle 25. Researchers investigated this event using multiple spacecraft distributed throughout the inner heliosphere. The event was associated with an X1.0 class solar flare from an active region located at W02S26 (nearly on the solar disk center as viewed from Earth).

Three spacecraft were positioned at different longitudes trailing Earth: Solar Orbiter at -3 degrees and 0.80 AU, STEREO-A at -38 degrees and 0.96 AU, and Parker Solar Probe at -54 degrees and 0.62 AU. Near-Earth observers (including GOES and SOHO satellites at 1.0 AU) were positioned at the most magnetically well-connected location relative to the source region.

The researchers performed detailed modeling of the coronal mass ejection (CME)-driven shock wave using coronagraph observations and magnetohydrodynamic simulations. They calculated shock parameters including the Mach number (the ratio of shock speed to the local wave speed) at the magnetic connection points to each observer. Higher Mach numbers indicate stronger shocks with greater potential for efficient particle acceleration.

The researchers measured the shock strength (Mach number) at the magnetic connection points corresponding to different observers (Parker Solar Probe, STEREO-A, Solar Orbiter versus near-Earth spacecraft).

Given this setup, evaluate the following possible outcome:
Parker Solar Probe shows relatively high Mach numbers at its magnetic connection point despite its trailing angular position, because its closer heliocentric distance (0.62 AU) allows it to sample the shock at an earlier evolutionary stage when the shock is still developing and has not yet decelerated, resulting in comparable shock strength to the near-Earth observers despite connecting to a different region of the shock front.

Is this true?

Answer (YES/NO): NO